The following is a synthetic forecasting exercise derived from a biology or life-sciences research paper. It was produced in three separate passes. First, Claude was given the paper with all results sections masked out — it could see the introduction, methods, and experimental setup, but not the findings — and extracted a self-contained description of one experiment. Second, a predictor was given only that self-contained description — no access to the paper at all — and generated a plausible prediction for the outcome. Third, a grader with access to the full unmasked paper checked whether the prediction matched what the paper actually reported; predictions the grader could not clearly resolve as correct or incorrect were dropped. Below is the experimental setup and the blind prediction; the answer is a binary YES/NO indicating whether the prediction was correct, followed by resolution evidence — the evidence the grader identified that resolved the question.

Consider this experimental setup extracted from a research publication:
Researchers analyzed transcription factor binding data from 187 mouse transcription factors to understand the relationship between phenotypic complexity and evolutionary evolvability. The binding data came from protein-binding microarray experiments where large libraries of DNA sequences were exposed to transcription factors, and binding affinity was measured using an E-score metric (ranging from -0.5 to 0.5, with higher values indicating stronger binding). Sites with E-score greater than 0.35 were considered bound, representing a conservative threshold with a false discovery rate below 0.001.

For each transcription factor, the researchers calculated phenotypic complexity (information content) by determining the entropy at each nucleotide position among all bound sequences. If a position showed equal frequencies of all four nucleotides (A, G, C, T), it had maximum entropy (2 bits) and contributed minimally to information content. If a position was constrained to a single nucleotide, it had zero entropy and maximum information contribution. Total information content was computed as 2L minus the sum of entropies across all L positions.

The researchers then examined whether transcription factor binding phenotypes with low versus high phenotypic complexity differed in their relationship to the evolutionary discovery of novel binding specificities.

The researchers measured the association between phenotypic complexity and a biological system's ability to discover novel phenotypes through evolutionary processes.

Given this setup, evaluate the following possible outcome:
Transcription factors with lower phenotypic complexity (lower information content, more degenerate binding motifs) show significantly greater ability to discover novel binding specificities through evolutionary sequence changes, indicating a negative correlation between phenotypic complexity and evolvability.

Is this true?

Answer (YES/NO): YES